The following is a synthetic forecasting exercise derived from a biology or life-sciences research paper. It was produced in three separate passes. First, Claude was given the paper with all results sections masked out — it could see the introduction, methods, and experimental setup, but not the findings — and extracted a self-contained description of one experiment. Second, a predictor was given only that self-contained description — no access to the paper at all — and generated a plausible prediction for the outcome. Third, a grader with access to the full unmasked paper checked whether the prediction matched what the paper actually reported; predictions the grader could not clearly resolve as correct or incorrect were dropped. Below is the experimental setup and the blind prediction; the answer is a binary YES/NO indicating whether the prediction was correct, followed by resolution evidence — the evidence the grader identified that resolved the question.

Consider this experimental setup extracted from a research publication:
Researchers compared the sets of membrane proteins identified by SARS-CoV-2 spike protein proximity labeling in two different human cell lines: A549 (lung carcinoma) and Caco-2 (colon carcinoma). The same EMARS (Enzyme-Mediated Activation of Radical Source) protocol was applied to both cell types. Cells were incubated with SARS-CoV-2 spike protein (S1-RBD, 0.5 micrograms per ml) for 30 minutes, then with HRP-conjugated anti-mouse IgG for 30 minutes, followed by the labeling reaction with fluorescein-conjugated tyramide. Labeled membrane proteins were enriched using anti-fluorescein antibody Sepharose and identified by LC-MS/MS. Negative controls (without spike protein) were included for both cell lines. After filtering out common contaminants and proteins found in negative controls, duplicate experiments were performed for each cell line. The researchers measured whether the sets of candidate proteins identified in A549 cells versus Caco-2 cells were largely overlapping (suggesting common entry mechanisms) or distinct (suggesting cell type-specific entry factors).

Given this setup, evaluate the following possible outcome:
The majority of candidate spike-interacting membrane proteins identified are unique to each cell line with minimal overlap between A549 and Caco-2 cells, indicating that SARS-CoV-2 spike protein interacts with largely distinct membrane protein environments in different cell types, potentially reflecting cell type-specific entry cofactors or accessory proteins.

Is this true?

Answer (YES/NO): YES